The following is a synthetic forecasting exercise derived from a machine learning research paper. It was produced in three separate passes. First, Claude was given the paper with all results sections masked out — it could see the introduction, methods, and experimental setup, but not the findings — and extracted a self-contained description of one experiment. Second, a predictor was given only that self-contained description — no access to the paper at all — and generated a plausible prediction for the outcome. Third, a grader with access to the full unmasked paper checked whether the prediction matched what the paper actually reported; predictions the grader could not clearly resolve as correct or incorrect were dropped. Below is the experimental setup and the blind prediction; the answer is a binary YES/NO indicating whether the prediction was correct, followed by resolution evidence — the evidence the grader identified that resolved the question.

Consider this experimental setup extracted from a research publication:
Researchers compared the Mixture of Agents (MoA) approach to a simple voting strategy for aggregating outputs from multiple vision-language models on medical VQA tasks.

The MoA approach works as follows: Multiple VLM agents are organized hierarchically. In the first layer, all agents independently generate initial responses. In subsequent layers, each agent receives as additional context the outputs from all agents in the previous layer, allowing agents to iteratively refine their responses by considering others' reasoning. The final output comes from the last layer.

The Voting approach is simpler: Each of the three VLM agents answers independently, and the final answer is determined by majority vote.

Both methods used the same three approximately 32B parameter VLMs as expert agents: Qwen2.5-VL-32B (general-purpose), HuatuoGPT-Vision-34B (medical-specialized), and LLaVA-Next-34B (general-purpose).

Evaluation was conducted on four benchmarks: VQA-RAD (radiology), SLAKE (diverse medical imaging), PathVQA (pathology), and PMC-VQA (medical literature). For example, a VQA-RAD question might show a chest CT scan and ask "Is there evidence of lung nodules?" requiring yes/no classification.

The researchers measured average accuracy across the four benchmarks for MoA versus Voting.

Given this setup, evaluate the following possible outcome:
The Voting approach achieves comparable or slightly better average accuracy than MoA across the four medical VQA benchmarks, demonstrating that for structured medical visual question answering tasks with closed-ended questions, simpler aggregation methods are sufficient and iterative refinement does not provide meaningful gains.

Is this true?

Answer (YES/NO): NO